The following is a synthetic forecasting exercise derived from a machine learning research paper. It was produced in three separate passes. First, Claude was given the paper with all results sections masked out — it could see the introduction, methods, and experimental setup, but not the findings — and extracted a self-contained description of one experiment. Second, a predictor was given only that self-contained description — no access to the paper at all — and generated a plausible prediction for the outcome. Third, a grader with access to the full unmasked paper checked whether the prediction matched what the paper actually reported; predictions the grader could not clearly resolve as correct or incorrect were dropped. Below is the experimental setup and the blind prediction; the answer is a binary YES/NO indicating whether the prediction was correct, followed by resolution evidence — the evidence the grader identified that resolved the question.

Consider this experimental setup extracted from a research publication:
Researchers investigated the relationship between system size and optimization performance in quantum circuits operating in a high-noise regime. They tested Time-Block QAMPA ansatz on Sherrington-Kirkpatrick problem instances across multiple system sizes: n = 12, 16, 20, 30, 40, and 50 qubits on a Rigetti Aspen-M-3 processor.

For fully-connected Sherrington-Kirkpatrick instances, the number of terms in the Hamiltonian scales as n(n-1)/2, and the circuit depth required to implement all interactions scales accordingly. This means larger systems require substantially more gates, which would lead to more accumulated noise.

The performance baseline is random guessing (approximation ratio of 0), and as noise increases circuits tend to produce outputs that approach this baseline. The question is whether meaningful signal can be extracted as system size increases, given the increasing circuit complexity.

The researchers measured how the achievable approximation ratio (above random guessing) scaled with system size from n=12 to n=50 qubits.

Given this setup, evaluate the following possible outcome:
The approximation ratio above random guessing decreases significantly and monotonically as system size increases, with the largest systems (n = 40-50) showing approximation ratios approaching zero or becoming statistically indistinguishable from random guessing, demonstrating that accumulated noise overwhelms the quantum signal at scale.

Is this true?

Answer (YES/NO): NO